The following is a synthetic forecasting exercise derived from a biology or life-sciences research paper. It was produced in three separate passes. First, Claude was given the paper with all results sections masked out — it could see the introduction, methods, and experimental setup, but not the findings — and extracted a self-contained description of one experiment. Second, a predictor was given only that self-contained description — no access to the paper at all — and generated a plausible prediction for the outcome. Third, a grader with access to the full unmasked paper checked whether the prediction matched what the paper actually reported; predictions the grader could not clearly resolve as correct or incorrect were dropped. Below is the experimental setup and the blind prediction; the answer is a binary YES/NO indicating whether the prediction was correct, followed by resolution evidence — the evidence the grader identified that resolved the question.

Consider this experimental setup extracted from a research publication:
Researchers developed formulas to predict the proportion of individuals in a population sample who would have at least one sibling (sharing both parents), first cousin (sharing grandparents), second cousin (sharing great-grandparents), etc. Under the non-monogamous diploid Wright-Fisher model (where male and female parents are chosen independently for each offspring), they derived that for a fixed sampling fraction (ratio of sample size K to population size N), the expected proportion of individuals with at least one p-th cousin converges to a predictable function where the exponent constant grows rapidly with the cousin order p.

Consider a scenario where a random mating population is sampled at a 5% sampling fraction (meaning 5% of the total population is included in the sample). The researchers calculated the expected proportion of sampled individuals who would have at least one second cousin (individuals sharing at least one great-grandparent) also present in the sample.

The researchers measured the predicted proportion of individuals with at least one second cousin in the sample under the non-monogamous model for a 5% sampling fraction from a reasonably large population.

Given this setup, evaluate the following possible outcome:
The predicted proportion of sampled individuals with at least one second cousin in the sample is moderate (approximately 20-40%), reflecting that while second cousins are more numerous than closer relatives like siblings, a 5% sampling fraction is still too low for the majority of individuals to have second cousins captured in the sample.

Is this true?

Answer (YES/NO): NO